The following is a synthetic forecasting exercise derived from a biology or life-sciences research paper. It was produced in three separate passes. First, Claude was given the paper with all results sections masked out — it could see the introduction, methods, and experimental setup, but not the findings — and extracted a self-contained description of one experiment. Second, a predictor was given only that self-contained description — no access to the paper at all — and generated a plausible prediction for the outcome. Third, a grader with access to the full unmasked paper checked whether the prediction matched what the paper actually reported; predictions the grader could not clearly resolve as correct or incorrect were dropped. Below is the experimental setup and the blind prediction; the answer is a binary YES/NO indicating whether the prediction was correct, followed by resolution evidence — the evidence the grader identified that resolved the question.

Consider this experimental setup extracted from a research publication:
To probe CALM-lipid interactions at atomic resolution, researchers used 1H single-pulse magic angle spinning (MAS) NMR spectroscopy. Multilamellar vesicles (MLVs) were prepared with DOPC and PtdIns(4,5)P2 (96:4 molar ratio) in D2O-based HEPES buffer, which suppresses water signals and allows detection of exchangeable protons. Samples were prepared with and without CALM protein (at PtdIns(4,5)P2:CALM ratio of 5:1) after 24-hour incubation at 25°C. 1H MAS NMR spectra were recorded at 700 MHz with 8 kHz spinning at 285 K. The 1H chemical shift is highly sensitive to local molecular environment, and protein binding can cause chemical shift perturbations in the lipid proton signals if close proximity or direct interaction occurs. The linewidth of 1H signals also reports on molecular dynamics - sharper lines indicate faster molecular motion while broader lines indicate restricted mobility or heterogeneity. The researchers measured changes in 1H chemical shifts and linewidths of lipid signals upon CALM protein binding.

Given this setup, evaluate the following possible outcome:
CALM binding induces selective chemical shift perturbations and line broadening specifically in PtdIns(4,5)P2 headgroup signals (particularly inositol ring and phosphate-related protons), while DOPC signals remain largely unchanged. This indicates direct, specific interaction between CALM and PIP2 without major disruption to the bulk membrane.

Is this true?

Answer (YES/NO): NO